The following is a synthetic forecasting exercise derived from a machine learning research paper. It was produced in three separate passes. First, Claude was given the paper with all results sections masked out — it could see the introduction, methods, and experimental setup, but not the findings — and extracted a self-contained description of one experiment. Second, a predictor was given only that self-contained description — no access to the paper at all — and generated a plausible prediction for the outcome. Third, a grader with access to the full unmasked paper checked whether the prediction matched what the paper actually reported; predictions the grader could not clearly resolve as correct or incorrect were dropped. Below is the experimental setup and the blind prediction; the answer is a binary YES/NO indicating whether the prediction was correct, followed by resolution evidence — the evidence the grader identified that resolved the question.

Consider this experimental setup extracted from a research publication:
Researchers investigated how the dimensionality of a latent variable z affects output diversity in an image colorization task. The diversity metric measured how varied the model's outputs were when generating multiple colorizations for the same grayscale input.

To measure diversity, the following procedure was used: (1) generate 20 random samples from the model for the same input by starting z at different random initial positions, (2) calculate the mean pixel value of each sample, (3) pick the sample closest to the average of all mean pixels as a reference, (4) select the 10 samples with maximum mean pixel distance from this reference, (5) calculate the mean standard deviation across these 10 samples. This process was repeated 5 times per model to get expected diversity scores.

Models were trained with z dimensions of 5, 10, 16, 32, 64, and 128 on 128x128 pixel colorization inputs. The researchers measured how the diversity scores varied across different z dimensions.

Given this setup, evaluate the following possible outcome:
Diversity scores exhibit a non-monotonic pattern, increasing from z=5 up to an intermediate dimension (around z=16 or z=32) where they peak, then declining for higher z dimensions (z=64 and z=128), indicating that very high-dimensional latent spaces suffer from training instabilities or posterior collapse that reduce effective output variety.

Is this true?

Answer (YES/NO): NO